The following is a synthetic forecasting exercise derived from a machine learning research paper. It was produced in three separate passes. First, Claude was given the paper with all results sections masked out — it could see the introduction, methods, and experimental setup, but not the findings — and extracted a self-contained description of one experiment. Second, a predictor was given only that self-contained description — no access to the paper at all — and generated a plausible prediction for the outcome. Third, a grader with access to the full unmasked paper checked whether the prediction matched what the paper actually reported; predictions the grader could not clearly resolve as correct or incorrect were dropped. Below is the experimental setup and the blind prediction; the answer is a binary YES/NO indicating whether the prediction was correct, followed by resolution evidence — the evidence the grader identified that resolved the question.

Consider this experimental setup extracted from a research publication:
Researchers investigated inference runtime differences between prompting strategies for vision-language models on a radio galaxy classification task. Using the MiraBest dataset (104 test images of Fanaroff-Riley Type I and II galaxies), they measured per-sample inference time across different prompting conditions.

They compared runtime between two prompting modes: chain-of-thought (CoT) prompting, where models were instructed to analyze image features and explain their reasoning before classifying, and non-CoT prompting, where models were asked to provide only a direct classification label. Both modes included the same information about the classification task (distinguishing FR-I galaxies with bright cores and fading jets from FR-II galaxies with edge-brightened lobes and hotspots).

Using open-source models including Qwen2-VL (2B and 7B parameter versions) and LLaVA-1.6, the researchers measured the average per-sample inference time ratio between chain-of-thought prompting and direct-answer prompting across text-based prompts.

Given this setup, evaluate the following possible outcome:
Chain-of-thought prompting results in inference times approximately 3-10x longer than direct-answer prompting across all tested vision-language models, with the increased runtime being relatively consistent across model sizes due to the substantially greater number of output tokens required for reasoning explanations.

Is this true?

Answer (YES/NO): NO